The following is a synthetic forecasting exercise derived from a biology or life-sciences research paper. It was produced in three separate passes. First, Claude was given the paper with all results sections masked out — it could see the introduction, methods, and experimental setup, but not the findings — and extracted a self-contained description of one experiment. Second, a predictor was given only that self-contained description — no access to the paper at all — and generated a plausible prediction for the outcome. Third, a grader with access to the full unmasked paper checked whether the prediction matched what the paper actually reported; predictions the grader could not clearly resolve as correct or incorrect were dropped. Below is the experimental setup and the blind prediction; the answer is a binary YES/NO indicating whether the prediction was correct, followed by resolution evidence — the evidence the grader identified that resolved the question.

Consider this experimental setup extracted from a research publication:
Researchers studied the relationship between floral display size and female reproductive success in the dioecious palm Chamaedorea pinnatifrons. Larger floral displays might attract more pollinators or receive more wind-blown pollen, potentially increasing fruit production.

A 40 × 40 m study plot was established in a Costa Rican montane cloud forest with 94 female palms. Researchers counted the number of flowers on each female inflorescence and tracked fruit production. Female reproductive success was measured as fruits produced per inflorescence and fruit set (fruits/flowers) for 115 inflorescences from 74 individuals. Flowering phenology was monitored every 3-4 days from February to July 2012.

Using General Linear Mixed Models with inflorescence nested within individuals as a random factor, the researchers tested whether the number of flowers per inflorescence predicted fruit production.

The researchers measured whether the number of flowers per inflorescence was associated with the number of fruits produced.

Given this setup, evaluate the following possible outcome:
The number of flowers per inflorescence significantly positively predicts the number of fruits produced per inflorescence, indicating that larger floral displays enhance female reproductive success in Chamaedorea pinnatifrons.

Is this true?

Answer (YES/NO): YES